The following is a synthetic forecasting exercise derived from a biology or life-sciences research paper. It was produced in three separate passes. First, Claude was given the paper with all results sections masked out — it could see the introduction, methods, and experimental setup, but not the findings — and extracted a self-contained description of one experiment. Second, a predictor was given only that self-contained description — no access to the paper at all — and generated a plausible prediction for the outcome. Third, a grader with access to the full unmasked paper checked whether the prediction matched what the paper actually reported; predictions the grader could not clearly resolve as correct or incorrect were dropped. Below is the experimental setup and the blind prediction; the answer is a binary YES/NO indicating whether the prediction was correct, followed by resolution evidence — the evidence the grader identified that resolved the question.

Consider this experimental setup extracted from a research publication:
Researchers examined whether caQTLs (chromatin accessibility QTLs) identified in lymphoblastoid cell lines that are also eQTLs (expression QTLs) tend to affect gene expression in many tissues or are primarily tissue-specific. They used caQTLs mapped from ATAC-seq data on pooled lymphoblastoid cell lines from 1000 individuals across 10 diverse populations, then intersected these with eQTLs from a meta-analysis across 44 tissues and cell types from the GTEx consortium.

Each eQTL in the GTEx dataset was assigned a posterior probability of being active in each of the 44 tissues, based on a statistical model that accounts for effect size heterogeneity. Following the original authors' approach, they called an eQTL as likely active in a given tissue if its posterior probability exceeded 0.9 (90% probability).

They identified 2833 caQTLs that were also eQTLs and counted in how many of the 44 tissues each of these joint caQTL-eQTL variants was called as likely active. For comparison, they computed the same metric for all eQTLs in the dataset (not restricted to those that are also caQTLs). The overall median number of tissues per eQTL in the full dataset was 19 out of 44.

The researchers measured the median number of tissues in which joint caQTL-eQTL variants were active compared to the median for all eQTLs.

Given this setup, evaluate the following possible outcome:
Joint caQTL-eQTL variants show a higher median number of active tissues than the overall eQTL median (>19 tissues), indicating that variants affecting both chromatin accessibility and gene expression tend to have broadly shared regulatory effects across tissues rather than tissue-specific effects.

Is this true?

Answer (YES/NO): YES